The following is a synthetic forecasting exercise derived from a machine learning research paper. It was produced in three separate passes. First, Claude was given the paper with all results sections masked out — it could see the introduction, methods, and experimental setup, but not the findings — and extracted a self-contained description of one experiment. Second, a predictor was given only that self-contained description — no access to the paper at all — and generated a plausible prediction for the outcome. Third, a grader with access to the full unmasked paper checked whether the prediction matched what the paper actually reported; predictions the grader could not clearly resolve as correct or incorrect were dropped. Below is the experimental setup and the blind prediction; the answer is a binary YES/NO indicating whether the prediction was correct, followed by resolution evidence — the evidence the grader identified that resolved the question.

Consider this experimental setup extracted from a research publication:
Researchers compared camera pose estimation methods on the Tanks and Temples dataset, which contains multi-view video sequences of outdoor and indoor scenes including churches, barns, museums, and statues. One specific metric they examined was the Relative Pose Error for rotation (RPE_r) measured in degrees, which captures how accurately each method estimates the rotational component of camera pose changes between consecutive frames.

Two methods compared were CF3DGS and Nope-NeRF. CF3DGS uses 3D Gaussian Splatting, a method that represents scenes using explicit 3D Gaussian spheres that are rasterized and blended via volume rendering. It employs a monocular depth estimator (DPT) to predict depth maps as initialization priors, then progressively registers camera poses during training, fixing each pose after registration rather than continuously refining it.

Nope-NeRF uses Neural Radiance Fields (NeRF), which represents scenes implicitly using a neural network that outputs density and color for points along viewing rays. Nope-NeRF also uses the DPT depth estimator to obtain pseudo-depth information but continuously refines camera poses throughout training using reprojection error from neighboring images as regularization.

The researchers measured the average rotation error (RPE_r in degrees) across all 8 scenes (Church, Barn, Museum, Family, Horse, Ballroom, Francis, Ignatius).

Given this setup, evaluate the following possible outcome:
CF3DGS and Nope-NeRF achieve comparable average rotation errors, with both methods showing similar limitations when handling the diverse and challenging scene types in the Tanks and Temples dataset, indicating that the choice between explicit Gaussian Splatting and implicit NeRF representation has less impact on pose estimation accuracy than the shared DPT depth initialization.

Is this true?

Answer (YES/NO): NO